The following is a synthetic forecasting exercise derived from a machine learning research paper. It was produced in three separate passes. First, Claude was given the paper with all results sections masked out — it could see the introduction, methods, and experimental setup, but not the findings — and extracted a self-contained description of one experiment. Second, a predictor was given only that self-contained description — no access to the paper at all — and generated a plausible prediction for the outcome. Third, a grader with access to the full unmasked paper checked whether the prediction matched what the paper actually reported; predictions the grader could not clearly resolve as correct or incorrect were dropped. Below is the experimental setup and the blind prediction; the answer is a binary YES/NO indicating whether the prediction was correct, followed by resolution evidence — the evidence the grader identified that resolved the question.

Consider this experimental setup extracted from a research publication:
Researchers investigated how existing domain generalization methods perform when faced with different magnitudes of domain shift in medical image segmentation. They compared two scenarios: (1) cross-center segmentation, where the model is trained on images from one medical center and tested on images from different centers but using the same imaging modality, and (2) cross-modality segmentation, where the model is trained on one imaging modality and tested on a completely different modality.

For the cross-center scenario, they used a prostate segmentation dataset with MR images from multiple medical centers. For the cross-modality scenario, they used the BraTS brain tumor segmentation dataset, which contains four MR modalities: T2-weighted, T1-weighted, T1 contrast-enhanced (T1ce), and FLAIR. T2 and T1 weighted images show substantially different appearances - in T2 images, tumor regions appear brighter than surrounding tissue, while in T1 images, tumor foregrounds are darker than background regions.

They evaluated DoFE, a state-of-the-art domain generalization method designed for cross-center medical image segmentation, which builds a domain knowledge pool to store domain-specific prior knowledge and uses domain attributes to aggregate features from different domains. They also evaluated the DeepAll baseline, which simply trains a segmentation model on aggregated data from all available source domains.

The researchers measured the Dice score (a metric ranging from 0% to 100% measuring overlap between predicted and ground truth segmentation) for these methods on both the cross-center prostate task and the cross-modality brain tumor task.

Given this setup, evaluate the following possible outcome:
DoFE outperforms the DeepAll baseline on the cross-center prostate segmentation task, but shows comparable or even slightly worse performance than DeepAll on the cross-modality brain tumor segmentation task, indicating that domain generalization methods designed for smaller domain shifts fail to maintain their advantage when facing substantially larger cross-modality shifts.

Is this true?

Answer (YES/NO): YES